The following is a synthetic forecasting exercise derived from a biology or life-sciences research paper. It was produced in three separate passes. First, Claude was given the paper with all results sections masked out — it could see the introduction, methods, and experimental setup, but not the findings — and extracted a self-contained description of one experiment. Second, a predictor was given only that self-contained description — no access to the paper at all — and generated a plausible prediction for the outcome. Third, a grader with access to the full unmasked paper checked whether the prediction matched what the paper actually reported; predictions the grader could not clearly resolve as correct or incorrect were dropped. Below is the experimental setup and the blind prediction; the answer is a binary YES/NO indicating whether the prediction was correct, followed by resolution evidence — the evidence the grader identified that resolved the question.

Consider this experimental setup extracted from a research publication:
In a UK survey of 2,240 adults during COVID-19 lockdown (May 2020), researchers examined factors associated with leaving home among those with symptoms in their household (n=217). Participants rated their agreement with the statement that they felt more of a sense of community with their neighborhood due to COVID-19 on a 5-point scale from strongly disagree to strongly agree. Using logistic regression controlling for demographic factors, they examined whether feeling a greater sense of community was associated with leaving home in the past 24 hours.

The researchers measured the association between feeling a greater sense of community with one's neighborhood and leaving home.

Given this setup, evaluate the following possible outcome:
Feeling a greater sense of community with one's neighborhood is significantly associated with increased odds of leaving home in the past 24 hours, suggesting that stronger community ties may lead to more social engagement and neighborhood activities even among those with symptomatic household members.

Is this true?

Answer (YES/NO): NO